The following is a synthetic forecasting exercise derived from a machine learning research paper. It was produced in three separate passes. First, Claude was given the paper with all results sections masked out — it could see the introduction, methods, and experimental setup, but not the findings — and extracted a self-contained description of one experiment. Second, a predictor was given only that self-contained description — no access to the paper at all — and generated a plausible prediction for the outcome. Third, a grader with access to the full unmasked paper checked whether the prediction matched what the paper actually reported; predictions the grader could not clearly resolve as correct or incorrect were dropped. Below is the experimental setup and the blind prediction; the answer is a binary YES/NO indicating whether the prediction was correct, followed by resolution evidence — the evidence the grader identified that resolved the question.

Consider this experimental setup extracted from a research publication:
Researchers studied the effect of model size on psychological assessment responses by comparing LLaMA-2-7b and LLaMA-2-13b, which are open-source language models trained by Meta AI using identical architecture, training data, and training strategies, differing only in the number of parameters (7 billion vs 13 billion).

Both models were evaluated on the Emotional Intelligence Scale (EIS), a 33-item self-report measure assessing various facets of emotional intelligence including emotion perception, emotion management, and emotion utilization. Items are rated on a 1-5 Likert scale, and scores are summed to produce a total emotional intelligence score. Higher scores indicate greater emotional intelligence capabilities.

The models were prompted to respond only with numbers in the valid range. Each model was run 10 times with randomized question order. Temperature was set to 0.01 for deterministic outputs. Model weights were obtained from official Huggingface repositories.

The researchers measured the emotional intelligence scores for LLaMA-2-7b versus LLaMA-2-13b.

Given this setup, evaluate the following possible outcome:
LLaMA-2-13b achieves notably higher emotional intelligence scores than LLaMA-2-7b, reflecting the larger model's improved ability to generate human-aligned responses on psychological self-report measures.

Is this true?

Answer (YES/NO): NO